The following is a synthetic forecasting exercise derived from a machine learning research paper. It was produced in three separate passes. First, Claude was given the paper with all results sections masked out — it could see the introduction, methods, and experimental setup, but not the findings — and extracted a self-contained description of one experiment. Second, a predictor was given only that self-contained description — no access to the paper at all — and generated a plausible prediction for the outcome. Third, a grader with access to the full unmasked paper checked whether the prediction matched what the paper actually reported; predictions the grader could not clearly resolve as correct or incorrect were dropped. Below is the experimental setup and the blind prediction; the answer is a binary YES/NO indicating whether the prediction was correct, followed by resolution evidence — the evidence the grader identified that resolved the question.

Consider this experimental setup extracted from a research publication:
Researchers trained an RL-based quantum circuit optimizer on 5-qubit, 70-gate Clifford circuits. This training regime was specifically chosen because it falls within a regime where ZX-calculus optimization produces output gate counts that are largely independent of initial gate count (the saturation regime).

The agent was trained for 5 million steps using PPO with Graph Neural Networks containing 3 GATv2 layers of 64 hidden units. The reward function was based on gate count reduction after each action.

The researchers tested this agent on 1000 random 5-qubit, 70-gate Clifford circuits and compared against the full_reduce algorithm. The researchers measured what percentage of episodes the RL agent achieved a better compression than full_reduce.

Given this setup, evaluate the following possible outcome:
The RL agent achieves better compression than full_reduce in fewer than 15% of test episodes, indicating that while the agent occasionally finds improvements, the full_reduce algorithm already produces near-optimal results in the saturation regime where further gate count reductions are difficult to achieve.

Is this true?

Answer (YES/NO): NO